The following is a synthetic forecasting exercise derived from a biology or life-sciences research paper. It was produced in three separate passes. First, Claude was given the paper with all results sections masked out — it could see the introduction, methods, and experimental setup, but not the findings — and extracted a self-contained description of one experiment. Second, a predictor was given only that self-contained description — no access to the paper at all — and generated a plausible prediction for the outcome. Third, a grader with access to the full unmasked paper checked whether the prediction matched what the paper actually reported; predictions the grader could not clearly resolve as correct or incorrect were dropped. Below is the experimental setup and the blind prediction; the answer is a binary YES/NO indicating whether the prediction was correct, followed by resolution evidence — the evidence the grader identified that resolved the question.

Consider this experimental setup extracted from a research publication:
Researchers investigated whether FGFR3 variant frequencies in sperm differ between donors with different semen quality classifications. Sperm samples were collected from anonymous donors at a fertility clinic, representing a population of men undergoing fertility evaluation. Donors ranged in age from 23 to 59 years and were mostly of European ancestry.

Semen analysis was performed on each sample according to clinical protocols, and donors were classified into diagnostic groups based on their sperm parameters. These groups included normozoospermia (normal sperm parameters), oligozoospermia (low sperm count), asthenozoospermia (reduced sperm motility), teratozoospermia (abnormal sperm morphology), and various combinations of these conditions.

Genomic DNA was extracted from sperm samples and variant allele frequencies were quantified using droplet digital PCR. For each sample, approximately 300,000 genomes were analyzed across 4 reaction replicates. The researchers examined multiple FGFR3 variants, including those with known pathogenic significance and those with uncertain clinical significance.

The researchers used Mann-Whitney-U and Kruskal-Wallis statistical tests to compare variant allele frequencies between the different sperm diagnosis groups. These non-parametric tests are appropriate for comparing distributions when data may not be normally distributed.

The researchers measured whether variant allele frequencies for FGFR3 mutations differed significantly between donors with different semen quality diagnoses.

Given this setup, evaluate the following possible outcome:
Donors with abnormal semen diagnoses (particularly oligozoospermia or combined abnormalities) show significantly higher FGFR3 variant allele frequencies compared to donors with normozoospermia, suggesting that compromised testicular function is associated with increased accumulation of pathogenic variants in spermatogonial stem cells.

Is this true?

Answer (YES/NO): NO